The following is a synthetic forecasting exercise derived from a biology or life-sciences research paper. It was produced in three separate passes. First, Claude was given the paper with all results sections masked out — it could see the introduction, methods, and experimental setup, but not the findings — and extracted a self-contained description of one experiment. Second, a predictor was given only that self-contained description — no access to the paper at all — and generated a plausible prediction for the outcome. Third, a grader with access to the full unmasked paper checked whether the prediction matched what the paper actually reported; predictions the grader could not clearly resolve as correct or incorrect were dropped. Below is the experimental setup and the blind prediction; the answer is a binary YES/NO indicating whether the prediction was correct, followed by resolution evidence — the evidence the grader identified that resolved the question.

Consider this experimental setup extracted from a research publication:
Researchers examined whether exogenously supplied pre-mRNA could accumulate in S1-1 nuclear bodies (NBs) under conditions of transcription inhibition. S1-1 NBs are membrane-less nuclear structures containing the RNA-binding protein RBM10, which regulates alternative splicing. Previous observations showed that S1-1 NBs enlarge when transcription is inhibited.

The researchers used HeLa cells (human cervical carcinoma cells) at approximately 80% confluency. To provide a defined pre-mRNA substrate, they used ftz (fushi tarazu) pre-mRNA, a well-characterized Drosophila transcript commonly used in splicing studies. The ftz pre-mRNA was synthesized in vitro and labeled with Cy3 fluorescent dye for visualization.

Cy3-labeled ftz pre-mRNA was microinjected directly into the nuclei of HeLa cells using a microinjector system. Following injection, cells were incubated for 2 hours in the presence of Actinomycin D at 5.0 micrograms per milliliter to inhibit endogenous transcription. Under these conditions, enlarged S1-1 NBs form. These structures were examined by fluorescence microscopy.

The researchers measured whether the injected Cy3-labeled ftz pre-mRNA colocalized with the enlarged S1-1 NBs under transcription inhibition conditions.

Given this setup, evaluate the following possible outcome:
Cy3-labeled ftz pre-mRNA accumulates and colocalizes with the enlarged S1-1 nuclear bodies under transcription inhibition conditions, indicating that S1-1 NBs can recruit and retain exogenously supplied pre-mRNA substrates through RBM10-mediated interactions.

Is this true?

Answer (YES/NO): NO